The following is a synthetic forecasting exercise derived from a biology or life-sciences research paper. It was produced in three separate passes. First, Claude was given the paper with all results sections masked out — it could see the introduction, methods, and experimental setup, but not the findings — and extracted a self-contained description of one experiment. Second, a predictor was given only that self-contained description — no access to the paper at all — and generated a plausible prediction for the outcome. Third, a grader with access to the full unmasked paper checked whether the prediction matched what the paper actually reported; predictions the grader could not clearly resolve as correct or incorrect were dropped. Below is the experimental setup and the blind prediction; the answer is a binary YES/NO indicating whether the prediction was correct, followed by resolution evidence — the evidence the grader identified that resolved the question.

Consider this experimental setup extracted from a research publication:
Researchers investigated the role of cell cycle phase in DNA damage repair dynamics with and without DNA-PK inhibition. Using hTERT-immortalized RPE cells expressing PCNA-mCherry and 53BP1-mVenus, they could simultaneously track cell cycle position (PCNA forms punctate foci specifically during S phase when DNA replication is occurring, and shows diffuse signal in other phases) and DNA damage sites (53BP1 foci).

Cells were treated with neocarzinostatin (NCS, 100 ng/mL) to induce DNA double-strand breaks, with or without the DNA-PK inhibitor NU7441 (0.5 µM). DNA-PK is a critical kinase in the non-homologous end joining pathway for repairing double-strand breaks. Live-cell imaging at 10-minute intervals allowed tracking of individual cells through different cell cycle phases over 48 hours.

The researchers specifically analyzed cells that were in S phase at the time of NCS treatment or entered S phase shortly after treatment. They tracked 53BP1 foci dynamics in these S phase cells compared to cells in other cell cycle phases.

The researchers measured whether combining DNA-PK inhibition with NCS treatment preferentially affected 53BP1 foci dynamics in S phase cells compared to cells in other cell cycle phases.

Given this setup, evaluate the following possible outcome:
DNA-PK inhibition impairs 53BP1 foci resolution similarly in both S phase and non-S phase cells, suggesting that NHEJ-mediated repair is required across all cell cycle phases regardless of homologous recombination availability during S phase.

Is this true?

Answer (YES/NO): NO